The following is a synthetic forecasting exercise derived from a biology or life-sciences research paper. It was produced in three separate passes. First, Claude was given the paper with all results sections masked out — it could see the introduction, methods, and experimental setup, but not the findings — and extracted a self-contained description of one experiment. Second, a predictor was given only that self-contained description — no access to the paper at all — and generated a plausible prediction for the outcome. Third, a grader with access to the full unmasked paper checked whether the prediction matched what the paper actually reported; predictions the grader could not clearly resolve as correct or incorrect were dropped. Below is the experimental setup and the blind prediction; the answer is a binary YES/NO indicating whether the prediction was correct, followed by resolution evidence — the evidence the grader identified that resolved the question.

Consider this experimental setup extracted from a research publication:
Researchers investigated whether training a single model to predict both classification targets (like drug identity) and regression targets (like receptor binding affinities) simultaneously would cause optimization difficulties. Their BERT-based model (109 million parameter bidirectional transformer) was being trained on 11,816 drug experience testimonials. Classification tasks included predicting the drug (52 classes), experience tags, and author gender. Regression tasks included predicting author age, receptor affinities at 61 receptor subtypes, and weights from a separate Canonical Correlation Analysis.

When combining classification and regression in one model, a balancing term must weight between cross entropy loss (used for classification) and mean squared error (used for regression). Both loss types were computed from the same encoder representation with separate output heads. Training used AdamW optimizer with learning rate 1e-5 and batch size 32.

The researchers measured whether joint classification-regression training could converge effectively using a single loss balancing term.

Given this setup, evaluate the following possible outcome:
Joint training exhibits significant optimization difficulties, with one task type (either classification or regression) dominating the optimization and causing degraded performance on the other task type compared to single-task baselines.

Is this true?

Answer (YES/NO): YES